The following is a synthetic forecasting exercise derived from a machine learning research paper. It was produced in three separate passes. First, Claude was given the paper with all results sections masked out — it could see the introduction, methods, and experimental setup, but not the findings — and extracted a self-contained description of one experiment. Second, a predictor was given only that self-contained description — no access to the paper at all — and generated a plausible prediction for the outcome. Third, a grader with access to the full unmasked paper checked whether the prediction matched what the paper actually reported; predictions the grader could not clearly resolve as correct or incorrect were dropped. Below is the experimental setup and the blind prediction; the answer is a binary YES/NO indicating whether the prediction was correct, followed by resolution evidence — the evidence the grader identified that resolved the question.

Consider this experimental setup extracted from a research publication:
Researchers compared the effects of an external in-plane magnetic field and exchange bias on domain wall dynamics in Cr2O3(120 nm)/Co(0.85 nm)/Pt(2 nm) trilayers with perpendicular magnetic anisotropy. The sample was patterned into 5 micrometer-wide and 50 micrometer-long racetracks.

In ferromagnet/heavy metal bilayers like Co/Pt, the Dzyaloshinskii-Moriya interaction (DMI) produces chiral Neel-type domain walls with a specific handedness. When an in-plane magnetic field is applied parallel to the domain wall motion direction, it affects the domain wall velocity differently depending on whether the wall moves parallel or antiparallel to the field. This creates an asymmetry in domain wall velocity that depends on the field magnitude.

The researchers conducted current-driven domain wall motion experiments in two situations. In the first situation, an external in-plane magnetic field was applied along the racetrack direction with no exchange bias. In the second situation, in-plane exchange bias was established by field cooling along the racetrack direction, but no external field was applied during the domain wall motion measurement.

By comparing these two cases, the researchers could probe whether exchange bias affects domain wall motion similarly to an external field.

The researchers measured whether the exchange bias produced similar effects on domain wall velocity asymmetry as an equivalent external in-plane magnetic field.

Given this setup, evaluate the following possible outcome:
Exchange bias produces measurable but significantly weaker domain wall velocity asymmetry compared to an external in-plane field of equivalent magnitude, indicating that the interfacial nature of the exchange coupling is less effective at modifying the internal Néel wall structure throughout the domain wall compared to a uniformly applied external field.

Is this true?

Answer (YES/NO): NO